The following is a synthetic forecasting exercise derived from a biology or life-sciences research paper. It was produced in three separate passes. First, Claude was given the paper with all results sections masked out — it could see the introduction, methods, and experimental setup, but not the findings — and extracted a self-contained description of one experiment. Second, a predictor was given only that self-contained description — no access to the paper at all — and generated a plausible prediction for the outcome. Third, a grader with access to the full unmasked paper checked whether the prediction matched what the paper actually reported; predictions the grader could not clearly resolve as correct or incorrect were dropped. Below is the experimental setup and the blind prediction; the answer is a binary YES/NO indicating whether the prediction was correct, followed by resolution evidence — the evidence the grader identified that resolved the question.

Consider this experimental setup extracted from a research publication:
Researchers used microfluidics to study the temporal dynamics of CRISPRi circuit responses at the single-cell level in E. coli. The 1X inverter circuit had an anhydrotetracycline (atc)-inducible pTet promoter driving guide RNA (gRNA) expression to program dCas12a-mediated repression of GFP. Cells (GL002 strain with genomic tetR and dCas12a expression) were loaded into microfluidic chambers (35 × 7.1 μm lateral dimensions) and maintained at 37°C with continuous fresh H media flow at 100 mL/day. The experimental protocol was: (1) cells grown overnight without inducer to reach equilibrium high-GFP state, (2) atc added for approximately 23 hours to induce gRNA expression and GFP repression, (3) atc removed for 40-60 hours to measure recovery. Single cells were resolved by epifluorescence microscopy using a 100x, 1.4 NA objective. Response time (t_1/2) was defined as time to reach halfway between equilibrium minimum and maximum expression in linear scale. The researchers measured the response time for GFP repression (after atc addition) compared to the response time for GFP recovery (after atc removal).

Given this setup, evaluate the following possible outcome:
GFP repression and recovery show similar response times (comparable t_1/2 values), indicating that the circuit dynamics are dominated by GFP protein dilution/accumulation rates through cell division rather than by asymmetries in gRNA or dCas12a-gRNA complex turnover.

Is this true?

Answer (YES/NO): NO